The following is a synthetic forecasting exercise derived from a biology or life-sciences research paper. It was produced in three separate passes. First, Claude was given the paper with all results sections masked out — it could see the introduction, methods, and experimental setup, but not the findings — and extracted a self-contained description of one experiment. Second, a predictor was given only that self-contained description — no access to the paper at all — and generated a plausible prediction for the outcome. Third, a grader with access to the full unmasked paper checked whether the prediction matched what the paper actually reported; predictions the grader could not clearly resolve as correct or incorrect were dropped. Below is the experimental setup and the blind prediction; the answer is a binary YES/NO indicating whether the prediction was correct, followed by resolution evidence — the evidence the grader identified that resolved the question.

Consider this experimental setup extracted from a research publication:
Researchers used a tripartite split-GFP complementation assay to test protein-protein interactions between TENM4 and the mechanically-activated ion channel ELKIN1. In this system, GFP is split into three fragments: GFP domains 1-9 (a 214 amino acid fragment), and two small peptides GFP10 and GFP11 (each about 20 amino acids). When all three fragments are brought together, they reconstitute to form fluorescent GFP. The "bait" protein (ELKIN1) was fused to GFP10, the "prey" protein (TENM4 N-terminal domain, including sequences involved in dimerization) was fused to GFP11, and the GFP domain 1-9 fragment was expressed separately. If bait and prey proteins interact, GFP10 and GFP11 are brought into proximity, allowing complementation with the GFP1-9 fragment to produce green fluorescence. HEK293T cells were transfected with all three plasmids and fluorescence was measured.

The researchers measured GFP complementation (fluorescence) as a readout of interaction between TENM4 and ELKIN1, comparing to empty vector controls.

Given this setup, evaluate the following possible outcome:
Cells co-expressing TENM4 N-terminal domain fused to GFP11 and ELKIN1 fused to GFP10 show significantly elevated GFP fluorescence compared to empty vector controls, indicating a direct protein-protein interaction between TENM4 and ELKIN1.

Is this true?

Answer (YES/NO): YES